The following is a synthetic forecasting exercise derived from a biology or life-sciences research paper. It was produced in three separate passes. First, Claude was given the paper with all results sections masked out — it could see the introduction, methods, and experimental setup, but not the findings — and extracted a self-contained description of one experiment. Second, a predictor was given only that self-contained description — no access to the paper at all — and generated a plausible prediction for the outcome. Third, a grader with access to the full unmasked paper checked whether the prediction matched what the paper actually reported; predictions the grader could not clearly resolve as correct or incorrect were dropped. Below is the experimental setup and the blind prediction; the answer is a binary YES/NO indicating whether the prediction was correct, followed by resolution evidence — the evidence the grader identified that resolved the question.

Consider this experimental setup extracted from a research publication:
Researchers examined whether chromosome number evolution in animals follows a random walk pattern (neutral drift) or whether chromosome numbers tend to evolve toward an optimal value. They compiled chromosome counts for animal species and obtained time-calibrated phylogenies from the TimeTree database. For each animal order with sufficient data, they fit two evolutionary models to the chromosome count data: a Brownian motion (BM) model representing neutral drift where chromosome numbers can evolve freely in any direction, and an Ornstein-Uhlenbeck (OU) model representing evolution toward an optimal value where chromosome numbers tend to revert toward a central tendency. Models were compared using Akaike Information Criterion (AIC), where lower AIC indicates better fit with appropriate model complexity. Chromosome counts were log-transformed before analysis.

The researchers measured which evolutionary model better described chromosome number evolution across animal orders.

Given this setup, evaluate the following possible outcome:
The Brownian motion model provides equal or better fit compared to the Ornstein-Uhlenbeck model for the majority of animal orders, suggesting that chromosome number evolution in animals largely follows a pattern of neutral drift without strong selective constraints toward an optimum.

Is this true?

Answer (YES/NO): YES